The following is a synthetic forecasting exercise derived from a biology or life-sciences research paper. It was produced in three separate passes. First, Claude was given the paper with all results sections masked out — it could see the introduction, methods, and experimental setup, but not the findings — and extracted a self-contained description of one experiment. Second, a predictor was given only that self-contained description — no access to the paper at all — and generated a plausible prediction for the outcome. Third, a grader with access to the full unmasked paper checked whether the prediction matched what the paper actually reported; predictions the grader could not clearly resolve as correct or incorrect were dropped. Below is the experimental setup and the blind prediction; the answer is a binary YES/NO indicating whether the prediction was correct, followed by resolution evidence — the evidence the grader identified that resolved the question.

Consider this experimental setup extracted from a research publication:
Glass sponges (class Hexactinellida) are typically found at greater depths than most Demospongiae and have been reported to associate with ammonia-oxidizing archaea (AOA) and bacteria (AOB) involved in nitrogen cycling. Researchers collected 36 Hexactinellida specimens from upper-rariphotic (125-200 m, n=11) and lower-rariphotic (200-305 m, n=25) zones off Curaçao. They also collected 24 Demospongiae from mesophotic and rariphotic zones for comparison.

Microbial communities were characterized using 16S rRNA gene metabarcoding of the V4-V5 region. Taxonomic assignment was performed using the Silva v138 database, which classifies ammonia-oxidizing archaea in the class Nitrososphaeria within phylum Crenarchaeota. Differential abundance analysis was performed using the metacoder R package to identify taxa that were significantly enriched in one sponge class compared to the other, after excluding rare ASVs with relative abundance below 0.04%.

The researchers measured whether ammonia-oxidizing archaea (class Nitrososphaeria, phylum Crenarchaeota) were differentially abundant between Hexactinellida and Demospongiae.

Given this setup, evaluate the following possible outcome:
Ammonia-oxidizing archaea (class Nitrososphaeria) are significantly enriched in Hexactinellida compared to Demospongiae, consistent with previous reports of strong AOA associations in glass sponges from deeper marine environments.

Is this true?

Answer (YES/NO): NO